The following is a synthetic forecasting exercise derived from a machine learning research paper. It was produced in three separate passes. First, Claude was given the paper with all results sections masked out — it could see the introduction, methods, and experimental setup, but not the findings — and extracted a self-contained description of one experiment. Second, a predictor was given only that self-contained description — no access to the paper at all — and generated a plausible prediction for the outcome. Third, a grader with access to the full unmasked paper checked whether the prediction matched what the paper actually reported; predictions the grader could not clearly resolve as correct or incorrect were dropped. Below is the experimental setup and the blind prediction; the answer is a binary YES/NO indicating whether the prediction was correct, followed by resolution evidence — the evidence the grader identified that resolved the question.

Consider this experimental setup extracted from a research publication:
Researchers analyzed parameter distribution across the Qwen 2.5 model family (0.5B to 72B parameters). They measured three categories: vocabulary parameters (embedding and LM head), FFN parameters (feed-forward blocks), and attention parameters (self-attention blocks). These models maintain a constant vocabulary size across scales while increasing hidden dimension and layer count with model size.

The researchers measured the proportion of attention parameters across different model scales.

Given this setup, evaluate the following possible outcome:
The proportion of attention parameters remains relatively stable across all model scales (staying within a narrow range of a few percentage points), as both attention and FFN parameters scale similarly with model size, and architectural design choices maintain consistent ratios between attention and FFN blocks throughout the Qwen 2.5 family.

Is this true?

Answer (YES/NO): NO